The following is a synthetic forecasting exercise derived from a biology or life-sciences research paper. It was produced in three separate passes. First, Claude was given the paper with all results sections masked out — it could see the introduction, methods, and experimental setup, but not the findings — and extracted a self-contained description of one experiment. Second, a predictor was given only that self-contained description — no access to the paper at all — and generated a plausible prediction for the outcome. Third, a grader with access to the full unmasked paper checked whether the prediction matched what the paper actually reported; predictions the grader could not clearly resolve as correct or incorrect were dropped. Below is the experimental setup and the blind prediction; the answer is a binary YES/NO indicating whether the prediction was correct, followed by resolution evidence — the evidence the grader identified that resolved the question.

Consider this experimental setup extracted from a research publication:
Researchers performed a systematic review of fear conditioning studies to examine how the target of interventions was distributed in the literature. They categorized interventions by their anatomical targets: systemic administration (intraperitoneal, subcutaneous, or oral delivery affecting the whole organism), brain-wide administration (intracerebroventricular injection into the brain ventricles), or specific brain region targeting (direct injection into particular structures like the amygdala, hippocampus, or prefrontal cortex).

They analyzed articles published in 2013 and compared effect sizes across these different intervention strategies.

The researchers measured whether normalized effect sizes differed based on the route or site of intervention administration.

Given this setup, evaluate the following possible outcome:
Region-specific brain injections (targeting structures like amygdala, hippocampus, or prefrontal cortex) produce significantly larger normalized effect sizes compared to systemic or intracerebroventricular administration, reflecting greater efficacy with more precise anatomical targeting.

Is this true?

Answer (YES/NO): NO